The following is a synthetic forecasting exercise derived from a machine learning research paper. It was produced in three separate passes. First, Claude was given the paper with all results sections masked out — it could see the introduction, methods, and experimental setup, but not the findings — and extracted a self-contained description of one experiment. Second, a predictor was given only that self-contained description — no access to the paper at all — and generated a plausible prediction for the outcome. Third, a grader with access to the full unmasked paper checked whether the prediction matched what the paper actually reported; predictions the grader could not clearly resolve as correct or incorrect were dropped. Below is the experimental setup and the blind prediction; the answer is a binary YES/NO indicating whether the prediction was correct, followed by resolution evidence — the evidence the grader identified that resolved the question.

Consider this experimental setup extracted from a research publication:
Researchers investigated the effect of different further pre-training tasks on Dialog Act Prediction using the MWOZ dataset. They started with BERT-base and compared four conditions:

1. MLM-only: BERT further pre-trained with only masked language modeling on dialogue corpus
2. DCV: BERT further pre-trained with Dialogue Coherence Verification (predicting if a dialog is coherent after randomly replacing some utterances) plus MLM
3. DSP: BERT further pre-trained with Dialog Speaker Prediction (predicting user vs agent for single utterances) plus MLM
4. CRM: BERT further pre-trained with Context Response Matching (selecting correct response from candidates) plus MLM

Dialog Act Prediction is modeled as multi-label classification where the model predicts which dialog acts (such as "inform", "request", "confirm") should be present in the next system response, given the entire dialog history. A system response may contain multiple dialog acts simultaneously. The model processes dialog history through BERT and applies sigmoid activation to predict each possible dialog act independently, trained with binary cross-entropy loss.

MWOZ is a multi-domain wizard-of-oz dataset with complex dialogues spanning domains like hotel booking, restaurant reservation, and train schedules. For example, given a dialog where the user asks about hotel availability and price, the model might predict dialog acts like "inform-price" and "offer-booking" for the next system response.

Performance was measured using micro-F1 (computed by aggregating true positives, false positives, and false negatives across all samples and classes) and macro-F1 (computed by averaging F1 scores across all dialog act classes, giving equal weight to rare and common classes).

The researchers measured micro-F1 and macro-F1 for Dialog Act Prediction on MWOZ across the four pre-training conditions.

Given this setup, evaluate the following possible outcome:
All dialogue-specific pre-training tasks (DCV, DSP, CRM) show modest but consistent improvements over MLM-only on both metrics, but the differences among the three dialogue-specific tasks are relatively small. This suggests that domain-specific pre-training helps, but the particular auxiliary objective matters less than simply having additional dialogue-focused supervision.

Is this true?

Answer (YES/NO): NO